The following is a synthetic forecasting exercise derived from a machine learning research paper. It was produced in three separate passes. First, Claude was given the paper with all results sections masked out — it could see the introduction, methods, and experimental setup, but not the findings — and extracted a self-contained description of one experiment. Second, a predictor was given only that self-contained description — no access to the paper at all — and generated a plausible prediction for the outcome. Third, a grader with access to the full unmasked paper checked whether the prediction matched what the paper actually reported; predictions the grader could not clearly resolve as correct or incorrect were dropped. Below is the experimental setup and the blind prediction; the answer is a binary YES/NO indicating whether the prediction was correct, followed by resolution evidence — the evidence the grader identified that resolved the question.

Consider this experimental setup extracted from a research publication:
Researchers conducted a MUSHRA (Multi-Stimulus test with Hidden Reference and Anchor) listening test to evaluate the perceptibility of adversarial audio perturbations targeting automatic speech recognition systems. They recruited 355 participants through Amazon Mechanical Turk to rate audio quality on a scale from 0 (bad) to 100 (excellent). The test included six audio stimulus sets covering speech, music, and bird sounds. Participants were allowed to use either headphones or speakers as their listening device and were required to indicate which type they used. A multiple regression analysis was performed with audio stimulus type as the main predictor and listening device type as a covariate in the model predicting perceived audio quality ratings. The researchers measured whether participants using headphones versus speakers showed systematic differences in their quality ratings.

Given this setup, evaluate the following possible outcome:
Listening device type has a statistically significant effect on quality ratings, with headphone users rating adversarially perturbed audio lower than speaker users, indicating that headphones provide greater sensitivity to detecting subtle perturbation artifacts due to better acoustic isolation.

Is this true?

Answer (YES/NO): NO